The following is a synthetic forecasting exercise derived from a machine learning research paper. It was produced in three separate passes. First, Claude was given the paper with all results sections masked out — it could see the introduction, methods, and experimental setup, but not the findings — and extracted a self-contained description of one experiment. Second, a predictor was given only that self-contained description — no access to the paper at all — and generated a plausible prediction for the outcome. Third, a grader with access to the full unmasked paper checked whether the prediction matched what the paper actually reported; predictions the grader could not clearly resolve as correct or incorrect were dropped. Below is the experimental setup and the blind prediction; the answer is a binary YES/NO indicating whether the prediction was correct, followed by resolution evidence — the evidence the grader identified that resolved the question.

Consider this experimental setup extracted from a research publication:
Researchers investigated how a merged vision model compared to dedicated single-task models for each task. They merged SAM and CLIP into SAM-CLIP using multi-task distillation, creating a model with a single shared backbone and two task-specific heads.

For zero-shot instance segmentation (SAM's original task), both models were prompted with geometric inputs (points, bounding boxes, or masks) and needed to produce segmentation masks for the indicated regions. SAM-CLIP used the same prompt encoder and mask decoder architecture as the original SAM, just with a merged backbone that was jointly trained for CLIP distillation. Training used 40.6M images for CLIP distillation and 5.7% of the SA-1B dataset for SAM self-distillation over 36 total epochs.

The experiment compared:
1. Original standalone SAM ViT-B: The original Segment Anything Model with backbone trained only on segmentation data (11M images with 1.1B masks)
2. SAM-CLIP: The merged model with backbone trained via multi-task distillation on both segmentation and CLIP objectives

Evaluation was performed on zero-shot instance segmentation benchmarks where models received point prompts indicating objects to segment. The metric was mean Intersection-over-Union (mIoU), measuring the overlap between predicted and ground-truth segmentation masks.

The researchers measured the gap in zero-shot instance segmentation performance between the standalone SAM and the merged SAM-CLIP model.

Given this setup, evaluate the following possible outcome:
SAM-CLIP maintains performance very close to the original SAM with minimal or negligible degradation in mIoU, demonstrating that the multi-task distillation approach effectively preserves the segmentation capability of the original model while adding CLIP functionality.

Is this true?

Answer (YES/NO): YES